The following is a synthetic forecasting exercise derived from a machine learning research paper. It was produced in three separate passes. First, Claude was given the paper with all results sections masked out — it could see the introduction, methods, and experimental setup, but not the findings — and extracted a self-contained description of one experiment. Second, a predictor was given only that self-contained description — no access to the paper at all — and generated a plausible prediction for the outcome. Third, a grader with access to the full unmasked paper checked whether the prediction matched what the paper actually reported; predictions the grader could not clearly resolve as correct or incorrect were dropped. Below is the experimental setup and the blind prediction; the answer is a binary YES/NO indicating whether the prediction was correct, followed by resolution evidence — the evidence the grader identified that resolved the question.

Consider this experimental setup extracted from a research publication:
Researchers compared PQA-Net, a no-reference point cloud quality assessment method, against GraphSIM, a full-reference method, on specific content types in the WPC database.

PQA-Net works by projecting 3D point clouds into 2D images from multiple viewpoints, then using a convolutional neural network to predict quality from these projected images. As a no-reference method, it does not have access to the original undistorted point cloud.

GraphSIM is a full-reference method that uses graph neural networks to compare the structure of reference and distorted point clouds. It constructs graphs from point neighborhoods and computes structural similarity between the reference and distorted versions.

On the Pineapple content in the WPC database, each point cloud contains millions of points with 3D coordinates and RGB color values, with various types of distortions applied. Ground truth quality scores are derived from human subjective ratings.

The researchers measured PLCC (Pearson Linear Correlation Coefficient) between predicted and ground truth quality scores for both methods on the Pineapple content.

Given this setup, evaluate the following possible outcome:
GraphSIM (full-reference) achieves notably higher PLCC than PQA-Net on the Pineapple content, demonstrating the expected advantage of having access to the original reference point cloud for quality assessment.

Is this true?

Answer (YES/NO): NO